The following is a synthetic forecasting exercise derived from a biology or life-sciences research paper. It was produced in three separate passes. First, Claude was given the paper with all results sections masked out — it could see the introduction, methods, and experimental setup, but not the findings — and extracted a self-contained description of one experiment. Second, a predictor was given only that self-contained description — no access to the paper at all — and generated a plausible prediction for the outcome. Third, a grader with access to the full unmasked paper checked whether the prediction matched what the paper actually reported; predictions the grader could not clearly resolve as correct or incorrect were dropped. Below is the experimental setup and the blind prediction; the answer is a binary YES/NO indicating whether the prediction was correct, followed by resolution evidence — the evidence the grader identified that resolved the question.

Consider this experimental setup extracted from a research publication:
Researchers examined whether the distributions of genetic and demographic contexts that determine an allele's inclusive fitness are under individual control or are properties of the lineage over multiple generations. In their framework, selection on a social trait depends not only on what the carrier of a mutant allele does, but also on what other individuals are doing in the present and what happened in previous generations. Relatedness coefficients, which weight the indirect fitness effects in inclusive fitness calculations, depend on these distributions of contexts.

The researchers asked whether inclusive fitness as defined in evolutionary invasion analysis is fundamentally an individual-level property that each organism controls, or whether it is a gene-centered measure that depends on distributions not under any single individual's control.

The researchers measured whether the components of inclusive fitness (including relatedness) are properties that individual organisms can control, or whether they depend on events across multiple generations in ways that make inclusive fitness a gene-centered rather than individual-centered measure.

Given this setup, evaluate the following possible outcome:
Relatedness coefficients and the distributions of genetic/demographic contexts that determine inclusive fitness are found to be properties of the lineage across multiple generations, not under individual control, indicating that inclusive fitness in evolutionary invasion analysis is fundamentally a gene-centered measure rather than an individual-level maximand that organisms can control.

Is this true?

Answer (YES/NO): YES